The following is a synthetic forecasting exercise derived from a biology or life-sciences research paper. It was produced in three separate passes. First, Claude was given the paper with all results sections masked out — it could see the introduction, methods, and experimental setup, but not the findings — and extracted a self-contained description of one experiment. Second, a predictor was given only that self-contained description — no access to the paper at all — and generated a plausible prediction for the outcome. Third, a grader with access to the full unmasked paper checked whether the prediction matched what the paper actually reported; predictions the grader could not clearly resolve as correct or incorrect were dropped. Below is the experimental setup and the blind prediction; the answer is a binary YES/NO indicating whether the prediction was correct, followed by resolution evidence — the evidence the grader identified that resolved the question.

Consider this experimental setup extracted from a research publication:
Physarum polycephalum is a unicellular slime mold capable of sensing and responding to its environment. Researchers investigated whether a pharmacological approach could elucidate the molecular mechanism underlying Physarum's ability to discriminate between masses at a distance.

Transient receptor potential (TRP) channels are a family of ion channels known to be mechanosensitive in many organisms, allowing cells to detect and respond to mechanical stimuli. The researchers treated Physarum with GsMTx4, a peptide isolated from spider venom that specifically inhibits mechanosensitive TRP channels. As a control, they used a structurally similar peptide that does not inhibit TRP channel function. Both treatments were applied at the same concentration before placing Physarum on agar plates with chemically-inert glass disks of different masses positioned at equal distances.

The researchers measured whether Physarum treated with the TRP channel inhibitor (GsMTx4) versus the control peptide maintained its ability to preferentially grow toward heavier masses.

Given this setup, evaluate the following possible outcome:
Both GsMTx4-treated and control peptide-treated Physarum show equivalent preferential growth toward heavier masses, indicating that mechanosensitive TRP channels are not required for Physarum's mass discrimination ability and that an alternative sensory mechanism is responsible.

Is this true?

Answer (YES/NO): NO